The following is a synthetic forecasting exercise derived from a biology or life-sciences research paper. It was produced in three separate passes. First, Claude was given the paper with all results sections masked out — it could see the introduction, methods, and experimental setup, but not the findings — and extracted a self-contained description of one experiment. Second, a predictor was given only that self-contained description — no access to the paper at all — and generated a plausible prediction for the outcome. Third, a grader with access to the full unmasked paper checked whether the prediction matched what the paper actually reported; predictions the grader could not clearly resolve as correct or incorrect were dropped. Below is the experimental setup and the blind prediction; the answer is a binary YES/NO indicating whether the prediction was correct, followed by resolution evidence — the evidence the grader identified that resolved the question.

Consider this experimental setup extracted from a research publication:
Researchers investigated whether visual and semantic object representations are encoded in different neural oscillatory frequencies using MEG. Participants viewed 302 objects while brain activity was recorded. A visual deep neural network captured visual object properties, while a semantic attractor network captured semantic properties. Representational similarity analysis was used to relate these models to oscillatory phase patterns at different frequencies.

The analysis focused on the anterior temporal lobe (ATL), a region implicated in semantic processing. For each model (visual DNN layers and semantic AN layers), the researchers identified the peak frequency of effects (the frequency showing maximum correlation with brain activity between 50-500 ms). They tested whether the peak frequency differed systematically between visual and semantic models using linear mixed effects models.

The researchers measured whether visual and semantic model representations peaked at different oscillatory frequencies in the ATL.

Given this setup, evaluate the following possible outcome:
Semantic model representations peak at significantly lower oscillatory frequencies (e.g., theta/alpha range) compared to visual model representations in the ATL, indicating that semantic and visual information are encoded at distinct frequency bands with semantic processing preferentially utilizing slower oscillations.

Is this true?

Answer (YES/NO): YES